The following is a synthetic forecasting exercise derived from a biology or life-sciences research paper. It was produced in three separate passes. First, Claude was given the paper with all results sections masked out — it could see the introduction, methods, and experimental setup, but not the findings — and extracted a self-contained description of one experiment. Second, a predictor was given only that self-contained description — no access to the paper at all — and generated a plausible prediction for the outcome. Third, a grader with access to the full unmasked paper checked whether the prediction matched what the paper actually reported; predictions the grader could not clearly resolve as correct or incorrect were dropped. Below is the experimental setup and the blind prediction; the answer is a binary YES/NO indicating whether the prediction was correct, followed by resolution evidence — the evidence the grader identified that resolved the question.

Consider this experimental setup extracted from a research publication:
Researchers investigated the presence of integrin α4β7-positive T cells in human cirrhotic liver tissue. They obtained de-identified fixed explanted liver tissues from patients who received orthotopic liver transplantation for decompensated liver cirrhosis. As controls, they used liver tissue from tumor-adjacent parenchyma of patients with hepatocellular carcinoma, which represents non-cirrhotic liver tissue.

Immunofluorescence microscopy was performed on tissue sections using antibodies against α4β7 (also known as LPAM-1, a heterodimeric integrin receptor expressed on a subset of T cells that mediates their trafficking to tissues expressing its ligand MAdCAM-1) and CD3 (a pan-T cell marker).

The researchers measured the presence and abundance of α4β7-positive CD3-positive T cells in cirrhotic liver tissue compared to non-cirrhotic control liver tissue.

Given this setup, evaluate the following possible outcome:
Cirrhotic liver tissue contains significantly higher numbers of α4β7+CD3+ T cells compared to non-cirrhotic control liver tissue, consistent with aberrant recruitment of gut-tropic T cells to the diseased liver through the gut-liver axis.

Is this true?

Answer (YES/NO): YES